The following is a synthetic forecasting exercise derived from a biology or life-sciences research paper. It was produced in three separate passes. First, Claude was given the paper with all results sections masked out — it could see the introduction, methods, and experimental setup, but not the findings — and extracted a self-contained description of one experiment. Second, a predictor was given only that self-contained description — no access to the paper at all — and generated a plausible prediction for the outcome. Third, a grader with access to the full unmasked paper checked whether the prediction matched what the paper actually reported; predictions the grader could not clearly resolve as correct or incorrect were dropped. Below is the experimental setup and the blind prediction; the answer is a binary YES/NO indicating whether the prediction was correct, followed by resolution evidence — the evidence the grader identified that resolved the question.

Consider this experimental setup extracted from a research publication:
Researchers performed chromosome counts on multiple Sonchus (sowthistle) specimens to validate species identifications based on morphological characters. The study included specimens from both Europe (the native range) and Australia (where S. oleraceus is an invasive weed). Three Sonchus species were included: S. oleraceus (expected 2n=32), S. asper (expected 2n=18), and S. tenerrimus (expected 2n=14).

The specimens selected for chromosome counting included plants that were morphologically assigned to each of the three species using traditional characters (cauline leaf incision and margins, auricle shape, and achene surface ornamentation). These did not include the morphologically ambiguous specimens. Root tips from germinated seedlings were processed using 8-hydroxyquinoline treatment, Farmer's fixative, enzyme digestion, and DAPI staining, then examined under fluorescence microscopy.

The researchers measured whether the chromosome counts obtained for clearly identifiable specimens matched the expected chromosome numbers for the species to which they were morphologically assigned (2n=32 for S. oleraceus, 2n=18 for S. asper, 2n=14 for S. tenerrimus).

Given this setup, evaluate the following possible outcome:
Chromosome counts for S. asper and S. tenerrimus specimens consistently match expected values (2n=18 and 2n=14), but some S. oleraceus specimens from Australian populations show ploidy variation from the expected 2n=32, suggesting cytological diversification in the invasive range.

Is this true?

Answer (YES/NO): NO